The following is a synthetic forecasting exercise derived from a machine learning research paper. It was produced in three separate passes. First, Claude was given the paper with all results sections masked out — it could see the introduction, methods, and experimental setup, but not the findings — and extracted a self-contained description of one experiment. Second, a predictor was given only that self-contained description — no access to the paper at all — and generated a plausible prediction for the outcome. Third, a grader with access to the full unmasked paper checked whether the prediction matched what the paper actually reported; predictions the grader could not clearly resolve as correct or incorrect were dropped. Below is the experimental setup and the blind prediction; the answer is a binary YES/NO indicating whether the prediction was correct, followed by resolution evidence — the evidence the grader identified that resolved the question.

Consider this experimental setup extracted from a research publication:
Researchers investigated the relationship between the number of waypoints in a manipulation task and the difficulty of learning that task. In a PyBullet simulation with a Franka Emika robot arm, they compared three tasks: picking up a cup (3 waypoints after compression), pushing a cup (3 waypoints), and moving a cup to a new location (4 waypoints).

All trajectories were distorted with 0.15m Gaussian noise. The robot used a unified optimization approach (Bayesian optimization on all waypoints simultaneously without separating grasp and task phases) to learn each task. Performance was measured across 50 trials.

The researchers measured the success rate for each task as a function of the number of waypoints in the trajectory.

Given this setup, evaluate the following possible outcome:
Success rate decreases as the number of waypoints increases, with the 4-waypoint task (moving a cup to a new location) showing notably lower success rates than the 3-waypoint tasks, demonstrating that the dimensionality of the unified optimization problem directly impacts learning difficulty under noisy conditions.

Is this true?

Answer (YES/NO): YES